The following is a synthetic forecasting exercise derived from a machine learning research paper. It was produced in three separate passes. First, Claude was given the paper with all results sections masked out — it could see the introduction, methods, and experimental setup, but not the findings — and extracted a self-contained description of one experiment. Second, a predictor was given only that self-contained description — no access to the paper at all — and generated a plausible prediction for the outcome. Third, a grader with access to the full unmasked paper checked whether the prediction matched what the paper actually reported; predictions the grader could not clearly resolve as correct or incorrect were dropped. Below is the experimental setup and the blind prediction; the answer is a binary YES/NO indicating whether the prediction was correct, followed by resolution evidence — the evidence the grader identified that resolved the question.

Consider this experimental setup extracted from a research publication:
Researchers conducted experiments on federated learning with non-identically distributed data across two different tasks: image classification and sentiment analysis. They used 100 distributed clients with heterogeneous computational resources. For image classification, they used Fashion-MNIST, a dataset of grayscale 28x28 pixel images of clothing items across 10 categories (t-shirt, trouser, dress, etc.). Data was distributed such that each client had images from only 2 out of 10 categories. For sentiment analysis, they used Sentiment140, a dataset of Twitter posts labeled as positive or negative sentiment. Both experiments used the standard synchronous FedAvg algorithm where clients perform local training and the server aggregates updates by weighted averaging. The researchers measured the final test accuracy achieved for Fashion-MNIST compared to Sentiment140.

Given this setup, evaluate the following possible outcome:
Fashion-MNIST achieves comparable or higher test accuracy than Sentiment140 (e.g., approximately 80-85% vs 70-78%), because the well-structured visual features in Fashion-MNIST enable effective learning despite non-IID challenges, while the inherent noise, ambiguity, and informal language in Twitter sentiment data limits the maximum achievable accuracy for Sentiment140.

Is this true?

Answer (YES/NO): YES